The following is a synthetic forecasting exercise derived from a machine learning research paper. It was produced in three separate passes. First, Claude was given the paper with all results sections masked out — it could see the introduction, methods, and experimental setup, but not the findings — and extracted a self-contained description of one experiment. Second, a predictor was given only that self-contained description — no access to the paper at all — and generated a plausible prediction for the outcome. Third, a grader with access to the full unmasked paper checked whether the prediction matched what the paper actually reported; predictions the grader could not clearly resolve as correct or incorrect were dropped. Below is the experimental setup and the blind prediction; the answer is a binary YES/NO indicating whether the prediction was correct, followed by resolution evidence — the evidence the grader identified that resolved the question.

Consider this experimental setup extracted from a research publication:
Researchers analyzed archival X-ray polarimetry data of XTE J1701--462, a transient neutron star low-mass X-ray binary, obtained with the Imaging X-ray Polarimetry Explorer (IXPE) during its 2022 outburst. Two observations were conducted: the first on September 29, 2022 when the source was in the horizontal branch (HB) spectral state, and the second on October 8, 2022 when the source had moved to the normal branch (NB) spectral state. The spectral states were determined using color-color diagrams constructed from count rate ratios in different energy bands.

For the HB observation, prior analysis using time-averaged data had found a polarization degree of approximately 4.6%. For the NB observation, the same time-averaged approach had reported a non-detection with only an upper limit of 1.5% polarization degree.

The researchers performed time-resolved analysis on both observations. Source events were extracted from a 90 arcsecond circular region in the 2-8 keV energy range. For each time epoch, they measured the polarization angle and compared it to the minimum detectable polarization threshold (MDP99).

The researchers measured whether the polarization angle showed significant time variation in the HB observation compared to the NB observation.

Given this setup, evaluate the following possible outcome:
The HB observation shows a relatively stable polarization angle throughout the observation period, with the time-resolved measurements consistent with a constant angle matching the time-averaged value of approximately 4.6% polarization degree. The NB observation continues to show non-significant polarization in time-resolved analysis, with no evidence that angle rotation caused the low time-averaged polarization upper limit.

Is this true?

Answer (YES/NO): NO